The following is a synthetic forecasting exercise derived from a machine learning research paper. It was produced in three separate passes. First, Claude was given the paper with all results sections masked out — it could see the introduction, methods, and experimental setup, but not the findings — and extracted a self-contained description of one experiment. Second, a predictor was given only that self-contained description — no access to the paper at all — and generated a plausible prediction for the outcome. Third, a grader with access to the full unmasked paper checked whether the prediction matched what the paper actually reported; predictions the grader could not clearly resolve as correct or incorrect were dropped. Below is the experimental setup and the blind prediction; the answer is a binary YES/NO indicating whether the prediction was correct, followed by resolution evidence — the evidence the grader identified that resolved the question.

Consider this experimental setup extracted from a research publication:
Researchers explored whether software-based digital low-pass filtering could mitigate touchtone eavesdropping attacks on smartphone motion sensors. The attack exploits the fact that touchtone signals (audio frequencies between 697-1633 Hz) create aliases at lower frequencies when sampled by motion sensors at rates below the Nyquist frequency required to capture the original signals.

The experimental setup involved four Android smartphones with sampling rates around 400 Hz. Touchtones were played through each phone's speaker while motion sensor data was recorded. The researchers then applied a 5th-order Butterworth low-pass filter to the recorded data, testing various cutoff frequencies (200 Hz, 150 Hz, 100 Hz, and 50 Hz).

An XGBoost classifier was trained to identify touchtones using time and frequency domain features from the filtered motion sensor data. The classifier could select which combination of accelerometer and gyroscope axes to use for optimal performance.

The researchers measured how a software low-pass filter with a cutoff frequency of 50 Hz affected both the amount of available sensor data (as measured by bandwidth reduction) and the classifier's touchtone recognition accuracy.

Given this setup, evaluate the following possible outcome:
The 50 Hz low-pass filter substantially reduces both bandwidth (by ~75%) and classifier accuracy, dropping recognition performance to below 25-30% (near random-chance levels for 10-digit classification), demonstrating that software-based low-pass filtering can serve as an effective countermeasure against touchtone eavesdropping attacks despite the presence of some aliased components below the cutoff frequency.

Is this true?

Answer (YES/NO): NO